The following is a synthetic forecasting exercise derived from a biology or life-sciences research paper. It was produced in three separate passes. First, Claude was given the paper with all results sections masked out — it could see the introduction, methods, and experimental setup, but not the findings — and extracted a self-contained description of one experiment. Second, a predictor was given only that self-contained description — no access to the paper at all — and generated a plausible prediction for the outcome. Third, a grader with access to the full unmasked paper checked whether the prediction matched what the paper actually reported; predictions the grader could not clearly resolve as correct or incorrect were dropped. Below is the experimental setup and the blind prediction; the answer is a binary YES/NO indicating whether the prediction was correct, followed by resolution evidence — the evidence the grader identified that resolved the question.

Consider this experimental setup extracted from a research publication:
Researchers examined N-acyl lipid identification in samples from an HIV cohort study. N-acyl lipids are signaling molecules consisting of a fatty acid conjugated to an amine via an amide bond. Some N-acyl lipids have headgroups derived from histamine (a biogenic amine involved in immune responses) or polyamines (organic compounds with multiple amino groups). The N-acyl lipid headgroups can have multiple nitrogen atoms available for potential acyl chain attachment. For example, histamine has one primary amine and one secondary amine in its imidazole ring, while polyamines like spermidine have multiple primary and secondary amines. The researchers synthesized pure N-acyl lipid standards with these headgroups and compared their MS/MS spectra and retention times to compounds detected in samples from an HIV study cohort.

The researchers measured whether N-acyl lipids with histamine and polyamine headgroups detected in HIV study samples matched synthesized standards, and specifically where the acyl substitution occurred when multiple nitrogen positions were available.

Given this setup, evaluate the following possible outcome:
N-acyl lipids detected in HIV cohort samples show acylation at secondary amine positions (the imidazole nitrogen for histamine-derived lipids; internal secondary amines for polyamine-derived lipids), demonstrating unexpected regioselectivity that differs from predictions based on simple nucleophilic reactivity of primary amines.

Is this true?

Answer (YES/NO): NO